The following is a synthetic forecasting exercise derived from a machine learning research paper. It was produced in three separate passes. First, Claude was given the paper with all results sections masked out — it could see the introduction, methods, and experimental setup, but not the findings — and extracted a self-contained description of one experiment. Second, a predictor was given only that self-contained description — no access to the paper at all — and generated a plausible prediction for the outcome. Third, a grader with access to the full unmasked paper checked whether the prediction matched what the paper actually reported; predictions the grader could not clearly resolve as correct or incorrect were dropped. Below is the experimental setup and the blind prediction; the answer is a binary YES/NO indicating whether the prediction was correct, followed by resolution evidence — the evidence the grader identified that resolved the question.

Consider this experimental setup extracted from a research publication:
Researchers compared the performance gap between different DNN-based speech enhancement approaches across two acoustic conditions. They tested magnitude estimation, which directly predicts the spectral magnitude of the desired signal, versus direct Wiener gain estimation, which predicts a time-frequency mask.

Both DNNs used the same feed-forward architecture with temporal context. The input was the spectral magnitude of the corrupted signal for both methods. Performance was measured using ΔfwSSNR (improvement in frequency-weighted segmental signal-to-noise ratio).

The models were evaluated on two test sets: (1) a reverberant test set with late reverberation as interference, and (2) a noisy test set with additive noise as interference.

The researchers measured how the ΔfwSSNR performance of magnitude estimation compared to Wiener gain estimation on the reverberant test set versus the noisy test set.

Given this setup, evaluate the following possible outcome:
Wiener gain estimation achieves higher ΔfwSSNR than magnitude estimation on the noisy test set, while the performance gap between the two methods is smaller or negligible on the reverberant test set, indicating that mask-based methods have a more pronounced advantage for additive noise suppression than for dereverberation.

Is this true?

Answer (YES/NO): YES